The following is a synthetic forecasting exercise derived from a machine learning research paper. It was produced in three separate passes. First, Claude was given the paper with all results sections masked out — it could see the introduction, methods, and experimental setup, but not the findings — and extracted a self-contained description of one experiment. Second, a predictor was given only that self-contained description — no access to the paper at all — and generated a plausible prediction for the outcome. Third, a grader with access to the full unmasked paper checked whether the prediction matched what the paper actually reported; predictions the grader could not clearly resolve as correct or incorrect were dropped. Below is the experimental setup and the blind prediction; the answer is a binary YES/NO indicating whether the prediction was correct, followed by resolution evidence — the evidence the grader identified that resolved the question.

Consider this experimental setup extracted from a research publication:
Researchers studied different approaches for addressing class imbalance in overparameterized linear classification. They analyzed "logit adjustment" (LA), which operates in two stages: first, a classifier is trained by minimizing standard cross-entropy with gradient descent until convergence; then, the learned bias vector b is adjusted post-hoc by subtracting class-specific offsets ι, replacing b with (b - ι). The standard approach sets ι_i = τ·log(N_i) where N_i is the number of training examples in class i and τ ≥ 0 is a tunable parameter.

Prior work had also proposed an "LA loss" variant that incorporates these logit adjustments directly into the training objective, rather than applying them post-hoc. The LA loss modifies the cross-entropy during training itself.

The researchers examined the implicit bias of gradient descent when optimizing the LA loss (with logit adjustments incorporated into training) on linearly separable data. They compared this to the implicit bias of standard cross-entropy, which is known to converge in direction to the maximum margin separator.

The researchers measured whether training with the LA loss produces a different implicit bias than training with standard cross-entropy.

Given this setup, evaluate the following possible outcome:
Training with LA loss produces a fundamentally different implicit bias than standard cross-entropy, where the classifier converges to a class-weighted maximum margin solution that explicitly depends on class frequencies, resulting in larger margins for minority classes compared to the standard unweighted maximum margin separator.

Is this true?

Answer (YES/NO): NO